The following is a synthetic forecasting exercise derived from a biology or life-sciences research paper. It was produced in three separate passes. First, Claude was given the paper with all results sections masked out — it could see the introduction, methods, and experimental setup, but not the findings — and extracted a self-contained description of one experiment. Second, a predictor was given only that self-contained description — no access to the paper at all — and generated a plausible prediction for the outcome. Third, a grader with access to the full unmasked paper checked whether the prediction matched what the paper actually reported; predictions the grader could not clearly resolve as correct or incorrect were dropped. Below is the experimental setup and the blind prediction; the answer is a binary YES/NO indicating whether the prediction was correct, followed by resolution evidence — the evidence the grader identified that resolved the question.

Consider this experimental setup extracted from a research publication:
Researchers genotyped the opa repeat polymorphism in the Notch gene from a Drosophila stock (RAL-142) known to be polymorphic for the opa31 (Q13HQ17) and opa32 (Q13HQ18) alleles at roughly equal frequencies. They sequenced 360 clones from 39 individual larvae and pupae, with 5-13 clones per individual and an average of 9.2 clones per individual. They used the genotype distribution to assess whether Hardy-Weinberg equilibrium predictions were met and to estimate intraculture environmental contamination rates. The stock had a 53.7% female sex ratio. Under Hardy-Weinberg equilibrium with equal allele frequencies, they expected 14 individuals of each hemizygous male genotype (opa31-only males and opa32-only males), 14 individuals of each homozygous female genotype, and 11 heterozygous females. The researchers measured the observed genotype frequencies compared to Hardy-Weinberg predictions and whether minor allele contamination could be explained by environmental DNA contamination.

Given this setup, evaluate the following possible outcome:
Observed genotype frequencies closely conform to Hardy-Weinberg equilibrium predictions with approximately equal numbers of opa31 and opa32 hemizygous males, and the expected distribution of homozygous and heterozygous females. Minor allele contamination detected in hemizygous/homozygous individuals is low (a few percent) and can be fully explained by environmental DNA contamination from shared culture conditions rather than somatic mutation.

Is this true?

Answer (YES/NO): YES